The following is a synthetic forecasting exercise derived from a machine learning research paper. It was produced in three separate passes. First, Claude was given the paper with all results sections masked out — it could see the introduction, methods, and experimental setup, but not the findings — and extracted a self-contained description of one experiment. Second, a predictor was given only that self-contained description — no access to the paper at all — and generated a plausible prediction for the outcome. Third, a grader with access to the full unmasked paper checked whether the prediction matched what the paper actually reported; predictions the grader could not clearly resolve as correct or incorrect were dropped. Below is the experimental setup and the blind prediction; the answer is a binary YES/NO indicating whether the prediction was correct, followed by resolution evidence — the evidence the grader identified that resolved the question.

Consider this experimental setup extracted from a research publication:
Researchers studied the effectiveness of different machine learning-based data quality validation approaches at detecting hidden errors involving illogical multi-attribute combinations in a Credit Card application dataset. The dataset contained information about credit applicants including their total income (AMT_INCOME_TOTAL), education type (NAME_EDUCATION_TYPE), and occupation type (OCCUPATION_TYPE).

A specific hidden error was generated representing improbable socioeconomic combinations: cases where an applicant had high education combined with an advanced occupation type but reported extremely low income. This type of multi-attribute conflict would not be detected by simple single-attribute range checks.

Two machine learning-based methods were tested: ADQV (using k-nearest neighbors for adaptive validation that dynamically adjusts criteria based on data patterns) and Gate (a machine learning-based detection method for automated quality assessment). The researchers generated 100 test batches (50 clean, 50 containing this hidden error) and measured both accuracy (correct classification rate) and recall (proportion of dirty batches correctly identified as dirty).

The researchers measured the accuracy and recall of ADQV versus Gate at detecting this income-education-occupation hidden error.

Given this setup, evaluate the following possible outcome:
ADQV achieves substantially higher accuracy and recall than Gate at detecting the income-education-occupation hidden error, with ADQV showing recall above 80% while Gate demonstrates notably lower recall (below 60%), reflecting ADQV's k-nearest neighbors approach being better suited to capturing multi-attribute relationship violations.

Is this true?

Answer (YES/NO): NO